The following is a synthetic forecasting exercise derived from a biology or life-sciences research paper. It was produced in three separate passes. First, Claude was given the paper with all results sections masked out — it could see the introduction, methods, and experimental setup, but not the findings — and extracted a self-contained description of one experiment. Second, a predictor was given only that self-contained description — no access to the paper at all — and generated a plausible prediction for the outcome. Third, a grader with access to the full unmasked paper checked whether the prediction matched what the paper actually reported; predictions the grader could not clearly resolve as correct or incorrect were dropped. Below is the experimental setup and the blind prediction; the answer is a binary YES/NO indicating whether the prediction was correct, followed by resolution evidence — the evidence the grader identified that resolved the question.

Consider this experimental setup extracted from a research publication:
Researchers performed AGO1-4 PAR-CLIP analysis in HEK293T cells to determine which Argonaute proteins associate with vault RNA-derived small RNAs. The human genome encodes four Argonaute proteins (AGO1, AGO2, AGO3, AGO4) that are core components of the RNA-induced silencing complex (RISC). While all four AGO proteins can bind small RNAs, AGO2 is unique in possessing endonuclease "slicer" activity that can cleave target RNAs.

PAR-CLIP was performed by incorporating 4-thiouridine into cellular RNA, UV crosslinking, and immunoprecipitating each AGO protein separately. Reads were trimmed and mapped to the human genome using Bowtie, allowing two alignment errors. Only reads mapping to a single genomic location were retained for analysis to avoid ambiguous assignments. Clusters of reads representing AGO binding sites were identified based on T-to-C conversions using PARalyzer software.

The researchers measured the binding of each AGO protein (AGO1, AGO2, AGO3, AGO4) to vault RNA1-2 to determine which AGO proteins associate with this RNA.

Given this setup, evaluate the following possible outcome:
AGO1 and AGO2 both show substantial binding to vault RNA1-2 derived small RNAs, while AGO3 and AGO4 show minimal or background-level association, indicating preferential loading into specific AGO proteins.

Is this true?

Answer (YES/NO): NO